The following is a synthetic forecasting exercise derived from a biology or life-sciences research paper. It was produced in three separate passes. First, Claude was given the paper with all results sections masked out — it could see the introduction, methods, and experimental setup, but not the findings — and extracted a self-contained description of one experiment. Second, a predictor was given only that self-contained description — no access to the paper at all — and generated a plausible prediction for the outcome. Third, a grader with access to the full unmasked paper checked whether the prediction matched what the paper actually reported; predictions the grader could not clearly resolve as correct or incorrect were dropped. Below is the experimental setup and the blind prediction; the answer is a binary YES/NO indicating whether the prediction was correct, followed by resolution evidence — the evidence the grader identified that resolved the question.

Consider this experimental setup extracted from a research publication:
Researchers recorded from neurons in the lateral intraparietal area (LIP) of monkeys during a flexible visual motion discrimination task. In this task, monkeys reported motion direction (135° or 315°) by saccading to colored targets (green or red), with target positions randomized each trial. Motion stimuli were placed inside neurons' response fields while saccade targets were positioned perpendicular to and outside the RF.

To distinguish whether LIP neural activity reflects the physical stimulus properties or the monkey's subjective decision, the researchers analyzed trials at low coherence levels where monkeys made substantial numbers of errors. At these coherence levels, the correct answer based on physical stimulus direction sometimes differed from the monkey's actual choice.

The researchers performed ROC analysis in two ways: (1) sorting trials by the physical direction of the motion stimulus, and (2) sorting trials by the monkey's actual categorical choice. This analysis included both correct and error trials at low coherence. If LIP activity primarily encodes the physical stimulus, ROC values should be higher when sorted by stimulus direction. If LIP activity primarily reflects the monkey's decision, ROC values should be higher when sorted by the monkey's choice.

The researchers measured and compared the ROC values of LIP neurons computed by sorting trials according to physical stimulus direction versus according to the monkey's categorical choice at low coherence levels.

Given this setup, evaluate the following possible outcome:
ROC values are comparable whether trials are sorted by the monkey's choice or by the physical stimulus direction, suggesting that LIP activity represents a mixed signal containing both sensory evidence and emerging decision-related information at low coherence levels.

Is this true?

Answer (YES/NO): NO